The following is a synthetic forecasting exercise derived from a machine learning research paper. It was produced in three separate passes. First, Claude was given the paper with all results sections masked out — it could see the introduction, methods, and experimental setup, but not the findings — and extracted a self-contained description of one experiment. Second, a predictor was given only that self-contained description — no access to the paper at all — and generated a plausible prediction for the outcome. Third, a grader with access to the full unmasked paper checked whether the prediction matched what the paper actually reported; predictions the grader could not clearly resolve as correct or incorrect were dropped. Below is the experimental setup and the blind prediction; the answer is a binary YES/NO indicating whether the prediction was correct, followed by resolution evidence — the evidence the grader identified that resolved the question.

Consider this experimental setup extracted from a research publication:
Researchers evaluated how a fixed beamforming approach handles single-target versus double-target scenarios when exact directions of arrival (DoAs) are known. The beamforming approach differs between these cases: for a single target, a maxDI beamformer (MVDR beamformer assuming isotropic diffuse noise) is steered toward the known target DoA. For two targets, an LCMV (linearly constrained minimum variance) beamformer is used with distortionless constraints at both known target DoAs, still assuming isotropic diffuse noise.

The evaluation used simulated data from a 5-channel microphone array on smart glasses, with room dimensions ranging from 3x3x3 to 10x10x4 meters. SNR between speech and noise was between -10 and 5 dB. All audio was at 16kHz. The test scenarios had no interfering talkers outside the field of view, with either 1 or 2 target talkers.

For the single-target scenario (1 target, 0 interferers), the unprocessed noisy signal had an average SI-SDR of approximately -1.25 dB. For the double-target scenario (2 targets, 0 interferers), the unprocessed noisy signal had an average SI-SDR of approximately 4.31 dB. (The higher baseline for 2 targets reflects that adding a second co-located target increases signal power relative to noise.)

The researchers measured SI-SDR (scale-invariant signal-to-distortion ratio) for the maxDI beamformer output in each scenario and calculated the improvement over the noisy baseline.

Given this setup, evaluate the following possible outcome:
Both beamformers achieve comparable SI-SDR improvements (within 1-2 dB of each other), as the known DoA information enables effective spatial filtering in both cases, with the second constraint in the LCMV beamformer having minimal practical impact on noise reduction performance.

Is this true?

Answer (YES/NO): NO